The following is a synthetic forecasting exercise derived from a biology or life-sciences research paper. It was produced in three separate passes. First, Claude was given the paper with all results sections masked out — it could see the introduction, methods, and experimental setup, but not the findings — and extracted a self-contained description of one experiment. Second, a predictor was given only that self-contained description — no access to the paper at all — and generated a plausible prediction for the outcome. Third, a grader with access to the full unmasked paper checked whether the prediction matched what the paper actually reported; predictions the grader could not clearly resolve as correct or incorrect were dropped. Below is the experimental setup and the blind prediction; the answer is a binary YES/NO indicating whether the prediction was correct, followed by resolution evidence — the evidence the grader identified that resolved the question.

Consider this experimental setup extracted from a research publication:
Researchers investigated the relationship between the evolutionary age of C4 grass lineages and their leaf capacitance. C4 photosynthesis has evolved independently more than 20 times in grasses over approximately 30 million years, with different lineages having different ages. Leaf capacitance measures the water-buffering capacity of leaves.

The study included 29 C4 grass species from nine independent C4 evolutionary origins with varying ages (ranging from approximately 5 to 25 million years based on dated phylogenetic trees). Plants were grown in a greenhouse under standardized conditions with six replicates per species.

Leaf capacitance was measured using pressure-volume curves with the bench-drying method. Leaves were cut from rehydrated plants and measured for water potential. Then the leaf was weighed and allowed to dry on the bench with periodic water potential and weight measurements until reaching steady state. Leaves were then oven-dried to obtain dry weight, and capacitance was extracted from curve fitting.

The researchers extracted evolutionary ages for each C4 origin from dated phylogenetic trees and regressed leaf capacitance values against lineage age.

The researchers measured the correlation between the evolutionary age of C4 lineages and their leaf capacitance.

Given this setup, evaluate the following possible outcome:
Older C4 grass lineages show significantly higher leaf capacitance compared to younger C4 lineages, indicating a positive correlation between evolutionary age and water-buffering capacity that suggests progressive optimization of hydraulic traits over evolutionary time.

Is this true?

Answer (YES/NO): NO